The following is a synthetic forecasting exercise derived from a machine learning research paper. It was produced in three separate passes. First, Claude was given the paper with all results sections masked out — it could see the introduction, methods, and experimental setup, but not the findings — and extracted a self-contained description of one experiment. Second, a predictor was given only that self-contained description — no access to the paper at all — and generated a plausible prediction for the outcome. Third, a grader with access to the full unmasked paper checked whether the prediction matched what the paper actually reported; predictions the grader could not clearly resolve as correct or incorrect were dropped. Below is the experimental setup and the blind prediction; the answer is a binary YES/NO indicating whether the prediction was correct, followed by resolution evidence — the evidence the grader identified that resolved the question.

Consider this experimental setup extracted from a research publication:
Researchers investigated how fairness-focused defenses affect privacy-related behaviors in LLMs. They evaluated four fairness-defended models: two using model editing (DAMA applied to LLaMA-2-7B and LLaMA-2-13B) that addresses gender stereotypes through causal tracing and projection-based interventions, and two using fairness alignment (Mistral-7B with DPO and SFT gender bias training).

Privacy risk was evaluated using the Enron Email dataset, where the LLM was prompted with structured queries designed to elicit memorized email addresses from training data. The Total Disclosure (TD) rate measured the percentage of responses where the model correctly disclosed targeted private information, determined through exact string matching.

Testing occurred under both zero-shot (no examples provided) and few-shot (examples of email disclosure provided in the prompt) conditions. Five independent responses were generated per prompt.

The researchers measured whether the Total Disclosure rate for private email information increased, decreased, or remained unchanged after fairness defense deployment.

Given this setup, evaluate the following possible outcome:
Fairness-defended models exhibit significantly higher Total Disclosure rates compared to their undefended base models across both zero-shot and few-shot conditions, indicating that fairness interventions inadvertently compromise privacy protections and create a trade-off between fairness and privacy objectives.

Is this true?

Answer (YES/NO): YES